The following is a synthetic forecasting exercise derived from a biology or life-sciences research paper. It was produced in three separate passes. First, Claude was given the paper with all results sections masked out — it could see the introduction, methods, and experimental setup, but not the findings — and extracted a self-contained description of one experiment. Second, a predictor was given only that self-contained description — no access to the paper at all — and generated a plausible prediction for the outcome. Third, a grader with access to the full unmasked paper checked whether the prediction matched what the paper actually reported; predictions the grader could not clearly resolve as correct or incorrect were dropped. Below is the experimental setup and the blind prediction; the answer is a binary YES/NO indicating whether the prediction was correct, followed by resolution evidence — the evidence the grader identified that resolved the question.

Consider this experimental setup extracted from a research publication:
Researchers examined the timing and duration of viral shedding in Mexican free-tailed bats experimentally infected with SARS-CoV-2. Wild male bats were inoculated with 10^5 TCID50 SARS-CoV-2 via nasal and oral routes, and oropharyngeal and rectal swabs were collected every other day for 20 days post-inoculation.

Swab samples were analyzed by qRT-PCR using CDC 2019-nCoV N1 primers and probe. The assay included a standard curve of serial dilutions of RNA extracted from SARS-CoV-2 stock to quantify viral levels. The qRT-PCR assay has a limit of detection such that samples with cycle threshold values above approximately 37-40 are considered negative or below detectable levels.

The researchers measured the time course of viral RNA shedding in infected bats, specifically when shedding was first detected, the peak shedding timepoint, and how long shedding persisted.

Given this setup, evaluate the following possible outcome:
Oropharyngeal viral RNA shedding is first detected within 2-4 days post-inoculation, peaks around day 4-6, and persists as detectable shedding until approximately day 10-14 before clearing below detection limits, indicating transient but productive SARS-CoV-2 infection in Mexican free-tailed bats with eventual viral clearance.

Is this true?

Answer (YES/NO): NO